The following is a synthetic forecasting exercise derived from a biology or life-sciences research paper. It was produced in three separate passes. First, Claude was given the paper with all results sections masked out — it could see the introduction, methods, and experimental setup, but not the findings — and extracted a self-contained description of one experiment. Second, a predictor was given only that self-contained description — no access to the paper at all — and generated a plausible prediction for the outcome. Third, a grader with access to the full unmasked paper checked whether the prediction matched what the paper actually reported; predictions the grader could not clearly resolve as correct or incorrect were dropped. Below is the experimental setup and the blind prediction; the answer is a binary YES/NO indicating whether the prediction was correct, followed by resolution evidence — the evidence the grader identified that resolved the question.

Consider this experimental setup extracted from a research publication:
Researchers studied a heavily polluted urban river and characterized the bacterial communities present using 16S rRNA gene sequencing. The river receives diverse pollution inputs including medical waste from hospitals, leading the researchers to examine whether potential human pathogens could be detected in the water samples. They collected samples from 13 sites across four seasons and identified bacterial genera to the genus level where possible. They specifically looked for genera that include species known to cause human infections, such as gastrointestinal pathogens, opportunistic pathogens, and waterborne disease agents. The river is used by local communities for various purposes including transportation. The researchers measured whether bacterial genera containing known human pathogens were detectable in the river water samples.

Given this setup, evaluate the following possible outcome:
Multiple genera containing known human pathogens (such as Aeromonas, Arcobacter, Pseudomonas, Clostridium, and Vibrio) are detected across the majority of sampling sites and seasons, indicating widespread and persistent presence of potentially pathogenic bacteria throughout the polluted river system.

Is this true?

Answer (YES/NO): NO